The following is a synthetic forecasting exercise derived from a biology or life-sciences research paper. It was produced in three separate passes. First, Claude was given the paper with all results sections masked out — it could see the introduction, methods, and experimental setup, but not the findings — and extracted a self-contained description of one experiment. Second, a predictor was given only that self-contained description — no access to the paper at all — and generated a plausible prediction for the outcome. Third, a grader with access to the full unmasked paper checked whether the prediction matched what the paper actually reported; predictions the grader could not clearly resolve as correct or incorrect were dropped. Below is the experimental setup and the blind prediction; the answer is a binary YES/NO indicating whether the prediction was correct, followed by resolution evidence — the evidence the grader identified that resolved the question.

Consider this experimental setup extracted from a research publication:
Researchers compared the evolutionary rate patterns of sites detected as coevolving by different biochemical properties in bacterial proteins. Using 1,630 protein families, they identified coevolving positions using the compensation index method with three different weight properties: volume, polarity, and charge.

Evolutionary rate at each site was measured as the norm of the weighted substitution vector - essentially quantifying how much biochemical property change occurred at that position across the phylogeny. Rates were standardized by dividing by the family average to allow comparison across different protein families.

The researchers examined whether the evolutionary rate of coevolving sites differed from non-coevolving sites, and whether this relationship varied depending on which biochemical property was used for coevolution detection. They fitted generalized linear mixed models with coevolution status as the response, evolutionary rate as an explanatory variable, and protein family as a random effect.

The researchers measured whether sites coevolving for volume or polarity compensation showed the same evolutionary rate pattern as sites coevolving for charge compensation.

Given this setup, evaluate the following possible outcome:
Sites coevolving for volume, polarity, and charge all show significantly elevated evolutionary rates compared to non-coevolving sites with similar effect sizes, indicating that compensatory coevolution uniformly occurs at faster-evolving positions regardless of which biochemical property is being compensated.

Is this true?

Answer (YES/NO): NO